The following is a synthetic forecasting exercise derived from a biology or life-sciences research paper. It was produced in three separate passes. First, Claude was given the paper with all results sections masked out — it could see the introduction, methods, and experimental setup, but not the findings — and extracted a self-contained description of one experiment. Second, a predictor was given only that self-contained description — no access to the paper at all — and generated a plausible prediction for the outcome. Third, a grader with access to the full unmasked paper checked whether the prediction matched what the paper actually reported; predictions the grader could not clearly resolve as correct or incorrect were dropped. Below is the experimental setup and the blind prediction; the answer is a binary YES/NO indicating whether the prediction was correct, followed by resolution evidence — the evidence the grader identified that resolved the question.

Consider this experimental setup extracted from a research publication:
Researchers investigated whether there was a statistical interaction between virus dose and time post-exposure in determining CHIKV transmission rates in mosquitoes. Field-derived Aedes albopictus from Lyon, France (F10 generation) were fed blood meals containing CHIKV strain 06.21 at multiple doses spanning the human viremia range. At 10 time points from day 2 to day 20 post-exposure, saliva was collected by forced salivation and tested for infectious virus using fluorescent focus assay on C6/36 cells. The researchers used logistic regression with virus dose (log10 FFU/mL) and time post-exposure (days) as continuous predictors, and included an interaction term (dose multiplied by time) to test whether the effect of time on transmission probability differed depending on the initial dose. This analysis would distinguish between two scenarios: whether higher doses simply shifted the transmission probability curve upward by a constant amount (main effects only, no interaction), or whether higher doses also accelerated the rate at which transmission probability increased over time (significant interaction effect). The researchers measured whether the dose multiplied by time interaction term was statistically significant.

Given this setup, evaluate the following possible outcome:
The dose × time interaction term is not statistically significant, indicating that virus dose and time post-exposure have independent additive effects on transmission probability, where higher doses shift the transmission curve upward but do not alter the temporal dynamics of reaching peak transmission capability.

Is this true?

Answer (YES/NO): NO